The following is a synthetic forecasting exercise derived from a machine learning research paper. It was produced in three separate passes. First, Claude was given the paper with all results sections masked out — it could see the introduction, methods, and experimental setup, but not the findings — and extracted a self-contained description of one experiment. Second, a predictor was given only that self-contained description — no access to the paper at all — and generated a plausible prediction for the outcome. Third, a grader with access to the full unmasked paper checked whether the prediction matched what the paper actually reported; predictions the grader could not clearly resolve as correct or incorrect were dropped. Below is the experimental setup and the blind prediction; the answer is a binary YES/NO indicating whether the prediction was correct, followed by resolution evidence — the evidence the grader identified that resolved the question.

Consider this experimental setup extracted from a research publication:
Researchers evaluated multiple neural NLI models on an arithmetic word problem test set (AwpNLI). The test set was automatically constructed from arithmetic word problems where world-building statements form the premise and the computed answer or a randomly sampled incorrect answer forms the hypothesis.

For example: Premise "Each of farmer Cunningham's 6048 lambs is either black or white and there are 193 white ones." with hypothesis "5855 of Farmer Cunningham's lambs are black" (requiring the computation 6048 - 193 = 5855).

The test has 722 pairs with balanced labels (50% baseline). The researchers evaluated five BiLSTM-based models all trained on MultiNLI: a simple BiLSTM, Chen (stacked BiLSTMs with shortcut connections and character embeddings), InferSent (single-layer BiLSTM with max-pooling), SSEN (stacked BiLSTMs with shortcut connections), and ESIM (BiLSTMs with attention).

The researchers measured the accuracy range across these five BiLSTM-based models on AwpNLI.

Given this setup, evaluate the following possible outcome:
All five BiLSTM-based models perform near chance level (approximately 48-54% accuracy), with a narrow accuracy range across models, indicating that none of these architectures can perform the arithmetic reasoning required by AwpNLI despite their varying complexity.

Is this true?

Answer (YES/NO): YES